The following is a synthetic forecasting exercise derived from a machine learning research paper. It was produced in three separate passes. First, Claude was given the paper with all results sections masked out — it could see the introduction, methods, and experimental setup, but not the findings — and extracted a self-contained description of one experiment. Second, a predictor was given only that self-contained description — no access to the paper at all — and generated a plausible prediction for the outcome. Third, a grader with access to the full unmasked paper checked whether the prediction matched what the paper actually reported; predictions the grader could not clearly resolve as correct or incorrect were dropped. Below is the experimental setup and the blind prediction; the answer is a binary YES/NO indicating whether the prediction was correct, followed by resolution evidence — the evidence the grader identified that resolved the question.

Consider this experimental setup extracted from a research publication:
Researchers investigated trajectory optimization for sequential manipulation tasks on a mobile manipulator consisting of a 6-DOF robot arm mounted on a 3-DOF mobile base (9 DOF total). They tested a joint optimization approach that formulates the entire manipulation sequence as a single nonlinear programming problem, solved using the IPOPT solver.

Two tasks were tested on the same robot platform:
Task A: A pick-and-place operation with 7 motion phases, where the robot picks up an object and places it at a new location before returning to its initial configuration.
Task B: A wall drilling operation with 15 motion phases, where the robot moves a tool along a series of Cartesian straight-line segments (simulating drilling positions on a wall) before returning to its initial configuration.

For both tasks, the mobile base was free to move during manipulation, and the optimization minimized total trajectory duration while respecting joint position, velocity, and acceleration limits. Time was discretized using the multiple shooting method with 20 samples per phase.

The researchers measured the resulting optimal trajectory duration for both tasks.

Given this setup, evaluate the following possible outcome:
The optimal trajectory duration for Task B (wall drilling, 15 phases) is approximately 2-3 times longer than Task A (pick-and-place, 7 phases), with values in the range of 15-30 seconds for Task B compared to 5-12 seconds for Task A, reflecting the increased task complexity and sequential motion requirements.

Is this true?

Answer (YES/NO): NO